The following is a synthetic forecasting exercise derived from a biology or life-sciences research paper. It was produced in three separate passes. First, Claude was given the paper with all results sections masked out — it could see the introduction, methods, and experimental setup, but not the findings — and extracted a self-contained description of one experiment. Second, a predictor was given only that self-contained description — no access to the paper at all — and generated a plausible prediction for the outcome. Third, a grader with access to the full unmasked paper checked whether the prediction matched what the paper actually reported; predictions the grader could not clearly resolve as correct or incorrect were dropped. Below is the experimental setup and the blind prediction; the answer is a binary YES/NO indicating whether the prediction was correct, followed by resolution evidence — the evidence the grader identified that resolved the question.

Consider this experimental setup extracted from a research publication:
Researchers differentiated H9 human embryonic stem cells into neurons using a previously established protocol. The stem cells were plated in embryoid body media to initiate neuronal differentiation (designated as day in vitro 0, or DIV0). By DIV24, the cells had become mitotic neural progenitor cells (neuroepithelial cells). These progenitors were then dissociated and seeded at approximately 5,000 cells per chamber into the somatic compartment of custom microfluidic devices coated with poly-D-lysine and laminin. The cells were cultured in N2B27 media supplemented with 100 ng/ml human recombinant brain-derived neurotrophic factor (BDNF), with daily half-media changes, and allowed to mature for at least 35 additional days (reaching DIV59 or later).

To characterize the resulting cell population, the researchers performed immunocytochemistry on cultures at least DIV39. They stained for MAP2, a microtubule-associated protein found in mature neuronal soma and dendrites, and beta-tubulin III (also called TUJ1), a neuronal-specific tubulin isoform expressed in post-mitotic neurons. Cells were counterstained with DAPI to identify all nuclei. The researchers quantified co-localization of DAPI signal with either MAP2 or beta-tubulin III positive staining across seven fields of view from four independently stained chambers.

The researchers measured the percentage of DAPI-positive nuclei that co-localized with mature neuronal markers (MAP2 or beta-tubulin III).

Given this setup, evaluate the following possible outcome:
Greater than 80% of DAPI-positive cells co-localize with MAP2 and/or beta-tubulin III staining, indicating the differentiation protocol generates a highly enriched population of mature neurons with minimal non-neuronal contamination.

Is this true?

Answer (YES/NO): YES